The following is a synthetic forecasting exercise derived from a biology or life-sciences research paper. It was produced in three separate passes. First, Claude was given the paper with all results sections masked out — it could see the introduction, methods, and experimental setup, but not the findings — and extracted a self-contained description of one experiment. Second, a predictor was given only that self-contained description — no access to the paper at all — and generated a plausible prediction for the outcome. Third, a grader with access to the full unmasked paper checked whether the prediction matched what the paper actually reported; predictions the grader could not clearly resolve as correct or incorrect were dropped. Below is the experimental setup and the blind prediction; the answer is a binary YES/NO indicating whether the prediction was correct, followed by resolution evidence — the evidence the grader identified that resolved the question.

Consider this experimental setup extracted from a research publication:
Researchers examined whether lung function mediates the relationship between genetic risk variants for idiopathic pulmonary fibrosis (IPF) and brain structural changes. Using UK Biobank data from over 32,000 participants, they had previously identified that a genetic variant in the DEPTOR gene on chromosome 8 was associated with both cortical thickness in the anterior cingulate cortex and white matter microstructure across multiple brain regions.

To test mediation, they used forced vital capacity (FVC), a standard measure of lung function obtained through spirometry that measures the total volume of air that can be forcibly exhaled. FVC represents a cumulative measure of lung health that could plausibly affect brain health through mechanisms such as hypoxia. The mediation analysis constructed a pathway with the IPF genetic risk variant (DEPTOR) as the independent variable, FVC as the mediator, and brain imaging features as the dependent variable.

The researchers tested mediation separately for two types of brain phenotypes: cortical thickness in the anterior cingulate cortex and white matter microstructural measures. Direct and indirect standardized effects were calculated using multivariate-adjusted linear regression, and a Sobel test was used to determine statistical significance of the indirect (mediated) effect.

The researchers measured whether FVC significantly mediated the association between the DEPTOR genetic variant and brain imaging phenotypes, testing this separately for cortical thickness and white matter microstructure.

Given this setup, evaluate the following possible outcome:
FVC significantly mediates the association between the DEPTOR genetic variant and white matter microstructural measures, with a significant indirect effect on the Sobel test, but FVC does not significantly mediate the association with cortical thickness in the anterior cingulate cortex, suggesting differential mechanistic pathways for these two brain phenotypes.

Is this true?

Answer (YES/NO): YES